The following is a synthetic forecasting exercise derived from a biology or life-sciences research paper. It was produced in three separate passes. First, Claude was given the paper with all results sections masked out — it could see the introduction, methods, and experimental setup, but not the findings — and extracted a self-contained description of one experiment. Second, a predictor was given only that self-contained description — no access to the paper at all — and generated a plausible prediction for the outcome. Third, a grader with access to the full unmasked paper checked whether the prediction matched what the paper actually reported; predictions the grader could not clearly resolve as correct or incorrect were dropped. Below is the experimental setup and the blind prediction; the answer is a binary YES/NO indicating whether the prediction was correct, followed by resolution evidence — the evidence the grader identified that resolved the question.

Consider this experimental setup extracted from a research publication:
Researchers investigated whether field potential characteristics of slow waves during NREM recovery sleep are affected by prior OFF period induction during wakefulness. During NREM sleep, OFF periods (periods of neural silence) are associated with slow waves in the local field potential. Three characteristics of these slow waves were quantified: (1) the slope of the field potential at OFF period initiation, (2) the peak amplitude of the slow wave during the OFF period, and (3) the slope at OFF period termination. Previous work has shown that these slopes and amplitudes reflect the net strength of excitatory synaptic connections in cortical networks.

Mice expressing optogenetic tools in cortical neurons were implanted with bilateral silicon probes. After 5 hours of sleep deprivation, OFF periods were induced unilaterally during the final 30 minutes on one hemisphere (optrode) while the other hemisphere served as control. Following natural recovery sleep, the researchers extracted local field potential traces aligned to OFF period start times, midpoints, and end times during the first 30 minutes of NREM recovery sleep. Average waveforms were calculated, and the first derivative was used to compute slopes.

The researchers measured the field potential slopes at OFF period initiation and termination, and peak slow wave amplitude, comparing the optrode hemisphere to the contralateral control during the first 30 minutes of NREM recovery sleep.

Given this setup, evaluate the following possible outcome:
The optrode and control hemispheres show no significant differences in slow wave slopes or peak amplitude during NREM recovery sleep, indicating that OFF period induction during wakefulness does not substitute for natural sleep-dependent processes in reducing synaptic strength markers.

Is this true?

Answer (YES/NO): NO